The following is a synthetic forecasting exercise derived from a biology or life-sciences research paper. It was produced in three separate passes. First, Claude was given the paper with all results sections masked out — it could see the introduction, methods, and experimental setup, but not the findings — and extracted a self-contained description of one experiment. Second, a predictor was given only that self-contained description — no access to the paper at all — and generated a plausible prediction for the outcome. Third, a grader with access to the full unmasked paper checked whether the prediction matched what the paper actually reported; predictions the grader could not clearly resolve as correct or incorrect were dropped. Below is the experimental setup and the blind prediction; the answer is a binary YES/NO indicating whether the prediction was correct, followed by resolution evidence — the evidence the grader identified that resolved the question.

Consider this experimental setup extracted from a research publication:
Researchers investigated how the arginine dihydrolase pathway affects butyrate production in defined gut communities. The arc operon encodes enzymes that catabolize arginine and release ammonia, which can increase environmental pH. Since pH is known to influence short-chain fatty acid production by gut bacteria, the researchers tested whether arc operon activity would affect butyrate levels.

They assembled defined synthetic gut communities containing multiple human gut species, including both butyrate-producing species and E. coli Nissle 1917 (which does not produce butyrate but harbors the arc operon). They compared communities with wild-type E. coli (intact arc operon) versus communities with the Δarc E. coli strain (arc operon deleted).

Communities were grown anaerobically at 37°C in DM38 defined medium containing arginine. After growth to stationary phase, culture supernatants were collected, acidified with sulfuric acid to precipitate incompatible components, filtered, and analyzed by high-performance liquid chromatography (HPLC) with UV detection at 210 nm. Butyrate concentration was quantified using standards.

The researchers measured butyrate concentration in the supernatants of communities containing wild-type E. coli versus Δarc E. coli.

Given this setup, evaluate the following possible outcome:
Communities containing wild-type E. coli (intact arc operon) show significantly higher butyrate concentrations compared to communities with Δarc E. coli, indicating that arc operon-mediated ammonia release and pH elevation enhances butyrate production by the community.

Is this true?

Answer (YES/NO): NO